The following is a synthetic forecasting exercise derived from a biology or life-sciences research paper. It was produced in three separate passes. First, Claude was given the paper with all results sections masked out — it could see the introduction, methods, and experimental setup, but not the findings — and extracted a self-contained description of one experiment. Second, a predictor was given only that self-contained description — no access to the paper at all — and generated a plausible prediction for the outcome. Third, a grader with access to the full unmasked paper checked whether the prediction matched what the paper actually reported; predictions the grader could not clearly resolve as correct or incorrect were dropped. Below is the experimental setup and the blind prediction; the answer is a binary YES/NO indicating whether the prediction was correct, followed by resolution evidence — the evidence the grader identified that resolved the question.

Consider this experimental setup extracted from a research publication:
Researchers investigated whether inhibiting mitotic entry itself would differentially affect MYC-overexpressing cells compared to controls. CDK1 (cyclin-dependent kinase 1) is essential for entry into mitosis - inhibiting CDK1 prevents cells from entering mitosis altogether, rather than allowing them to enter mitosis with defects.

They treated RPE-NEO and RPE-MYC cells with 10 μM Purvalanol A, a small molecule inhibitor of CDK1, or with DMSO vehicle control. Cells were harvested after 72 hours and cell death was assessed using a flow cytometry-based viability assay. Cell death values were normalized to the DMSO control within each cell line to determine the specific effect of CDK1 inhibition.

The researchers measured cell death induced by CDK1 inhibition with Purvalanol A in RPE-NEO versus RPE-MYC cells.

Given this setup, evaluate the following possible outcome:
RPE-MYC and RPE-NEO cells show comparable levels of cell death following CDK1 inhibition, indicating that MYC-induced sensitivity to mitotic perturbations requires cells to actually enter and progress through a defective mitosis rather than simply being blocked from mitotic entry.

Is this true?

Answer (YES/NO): NO